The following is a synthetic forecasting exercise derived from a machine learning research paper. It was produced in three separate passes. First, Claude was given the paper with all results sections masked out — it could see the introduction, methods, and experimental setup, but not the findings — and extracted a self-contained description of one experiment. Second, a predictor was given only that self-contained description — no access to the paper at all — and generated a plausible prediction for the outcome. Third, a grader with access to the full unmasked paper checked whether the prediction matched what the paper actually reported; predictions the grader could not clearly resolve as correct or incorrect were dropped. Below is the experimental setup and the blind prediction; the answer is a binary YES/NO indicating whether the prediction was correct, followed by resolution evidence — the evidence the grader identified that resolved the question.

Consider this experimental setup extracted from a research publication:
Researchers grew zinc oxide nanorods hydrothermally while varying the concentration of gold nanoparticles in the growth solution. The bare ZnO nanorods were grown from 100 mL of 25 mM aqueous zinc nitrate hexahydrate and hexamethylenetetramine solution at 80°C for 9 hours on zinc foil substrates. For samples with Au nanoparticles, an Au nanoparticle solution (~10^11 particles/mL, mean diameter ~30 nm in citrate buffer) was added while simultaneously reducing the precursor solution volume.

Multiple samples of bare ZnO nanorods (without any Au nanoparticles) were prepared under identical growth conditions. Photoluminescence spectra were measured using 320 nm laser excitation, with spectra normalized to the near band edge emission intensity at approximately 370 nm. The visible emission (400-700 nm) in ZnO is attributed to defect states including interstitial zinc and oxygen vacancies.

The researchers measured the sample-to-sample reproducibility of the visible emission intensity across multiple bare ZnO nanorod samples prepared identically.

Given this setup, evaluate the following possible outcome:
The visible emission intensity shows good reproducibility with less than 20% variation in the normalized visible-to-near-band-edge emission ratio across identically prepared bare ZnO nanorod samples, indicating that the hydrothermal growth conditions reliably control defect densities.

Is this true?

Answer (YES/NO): NO